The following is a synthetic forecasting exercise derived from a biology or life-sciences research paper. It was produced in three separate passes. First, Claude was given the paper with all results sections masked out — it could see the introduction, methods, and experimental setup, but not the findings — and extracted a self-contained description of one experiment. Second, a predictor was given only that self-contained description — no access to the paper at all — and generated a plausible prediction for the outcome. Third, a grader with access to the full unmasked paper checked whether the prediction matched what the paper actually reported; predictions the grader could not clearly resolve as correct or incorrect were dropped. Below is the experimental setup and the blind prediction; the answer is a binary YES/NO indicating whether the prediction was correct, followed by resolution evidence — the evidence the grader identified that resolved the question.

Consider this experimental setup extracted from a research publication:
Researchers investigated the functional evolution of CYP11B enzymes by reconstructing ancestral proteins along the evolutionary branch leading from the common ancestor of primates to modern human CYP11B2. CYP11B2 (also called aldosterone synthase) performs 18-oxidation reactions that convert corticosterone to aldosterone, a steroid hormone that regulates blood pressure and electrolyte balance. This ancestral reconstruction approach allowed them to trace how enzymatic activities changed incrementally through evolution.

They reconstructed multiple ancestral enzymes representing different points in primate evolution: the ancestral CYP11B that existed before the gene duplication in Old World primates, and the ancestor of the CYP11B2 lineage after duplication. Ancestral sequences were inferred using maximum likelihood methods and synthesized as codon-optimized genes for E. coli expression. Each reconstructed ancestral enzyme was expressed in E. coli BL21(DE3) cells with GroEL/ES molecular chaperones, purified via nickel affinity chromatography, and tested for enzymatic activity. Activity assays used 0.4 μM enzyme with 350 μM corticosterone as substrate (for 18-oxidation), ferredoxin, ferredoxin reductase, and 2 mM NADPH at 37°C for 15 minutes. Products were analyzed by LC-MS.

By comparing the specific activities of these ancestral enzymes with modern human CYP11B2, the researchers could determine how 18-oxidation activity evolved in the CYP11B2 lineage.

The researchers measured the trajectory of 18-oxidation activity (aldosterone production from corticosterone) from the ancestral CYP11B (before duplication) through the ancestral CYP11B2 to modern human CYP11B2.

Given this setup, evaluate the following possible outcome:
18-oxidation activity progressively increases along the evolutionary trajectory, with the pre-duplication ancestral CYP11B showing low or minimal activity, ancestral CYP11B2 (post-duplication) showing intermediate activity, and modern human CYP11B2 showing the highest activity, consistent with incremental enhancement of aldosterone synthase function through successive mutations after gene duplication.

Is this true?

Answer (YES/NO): NO